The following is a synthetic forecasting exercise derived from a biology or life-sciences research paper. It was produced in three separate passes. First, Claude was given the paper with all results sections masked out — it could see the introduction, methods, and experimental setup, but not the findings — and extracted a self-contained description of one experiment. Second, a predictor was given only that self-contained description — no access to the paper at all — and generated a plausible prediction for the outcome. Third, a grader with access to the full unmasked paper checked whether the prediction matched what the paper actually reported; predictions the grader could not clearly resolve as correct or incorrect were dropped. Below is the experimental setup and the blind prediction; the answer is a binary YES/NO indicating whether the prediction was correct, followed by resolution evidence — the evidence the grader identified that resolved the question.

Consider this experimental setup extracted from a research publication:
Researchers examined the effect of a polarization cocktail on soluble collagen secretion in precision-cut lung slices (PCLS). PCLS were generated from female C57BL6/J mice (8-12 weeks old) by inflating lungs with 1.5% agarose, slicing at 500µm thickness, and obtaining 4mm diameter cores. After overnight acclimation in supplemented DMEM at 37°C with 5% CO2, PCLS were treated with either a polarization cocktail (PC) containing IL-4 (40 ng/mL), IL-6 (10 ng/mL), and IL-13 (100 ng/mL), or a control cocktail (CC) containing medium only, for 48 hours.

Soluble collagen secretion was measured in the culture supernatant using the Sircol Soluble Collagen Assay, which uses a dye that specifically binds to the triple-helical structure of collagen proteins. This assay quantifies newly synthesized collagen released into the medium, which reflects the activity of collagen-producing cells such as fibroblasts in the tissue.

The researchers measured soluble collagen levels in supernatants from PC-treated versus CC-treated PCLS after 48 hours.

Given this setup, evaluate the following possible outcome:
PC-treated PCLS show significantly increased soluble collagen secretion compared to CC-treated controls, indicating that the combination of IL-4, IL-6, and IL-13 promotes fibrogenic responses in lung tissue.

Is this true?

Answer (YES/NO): NO